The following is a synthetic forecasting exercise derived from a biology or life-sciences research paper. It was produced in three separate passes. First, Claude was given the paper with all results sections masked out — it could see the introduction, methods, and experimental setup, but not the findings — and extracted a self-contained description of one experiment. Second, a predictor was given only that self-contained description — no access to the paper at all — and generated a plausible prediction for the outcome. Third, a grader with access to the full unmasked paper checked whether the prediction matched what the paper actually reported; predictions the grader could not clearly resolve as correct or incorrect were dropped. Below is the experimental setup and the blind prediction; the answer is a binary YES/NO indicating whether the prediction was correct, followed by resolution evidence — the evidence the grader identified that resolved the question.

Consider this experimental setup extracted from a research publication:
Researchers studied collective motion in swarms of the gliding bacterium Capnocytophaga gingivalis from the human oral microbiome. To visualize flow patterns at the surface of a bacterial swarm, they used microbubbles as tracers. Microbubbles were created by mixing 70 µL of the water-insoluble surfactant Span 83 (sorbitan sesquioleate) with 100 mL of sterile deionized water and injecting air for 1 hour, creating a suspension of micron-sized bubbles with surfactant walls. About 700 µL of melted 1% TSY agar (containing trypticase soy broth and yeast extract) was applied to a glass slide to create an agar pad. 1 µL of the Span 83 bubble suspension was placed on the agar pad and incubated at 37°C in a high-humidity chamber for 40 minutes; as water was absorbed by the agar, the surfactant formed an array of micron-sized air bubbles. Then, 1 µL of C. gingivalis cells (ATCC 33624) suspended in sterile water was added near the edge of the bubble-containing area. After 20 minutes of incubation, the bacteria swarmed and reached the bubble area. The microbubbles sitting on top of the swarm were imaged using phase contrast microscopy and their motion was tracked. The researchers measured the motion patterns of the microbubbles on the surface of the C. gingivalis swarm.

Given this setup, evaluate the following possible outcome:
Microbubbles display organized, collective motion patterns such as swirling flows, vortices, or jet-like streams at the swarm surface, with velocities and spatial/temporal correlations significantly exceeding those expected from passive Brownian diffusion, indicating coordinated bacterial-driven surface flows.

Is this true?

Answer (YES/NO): YES